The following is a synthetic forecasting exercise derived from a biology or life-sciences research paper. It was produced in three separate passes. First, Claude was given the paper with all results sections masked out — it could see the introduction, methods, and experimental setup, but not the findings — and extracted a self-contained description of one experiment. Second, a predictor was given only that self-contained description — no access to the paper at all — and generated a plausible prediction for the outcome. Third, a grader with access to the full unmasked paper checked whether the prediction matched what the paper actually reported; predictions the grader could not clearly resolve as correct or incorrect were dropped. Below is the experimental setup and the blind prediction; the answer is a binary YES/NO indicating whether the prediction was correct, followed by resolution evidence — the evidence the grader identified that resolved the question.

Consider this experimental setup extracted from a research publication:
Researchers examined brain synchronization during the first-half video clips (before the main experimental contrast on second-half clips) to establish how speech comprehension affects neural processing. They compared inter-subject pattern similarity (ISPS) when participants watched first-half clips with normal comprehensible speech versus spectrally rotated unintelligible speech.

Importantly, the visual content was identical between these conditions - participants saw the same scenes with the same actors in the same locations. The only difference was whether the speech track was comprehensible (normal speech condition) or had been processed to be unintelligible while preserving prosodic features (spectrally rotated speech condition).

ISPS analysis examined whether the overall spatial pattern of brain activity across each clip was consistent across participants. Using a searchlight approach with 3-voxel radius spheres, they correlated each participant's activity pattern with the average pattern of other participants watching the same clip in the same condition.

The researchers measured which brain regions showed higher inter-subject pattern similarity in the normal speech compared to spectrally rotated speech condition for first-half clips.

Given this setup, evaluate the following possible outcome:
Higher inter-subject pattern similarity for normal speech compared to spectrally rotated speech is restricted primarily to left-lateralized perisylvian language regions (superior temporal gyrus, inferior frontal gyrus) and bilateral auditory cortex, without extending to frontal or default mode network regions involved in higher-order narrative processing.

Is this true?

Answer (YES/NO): NO